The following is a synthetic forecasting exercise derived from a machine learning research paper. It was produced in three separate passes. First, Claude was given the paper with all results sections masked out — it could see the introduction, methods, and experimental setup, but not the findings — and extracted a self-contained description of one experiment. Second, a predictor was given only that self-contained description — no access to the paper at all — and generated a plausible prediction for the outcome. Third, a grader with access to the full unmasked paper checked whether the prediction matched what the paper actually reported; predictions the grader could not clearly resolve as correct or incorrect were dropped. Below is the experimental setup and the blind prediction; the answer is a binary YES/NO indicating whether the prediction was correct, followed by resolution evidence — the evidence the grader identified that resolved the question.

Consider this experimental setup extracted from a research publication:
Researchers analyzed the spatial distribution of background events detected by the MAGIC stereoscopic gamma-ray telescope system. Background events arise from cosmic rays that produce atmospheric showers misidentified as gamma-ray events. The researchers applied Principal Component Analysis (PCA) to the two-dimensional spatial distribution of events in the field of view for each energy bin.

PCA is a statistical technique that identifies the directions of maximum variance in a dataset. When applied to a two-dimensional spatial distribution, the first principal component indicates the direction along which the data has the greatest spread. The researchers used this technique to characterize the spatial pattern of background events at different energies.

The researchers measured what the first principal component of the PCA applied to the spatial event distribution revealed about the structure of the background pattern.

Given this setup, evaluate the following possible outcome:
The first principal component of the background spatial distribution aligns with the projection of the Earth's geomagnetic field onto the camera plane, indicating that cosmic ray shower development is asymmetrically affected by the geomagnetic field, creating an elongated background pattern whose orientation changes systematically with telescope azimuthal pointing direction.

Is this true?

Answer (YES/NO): NO